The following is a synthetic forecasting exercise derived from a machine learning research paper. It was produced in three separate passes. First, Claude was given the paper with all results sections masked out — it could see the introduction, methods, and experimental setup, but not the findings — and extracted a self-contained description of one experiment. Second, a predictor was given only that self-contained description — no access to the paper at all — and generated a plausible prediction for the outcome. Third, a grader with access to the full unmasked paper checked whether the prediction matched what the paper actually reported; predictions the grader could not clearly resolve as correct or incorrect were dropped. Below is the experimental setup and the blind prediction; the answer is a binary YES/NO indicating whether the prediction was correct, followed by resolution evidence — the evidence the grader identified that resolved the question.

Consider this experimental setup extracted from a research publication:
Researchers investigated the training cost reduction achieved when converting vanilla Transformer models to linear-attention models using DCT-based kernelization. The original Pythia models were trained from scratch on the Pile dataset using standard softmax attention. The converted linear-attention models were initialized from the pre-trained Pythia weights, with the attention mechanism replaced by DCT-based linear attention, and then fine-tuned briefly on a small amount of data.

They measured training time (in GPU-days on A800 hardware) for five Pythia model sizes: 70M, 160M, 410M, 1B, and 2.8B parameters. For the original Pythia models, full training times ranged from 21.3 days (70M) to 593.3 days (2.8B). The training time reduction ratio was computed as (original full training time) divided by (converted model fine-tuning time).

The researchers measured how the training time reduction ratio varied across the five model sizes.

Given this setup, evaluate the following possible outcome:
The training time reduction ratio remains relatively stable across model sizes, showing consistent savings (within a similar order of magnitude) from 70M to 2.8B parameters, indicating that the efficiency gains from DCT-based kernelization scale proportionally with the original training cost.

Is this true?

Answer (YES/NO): YES